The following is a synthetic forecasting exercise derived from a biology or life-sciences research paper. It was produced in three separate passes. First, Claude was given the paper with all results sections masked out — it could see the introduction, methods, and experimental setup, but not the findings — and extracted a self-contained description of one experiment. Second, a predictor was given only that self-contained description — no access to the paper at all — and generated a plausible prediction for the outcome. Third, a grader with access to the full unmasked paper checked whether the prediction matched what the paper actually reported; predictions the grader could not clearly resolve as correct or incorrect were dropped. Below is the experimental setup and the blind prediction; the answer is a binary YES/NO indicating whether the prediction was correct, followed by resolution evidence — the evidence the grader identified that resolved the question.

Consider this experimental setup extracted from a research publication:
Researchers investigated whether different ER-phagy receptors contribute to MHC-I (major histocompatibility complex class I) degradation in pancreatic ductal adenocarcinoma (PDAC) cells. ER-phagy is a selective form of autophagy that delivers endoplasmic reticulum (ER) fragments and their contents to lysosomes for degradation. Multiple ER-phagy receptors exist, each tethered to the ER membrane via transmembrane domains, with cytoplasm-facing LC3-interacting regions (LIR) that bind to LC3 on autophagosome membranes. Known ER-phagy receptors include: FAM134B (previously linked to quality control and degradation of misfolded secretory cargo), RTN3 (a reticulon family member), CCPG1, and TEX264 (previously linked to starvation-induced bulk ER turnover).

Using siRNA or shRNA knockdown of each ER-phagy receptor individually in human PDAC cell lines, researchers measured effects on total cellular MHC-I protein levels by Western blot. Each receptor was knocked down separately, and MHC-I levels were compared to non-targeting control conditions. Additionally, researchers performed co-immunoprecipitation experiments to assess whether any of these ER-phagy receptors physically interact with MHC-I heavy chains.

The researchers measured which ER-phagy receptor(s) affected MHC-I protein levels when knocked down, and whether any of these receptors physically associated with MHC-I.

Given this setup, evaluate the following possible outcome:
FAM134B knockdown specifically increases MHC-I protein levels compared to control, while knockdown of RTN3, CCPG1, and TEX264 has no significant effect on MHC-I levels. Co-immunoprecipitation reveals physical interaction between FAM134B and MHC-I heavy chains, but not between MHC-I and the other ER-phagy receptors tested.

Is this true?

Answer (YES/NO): NO